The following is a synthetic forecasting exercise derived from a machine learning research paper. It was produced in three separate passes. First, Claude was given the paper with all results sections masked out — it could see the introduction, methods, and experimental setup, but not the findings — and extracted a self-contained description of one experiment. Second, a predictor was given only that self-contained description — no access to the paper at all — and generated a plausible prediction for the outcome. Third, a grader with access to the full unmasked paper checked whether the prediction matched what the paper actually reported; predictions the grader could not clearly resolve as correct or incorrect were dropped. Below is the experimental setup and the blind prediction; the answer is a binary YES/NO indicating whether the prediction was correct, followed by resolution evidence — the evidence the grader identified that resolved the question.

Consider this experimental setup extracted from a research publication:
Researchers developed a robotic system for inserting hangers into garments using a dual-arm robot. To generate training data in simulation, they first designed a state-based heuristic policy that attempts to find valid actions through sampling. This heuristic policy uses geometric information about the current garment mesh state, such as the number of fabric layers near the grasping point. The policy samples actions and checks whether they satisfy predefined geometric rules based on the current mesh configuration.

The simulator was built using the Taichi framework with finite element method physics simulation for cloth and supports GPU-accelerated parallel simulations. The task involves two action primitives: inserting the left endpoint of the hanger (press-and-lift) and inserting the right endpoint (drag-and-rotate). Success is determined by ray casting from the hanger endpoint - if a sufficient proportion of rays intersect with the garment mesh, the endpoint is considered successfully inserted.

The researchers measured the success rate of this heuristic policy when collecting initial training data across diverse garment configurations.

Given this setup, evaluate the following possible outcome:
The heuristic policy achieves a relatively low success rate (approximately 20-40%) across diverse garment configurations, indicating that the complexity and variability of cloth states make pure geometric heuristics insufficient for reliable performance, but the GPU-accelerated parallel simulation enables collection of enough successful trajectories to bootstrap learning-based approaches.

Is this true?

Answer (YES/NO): NO